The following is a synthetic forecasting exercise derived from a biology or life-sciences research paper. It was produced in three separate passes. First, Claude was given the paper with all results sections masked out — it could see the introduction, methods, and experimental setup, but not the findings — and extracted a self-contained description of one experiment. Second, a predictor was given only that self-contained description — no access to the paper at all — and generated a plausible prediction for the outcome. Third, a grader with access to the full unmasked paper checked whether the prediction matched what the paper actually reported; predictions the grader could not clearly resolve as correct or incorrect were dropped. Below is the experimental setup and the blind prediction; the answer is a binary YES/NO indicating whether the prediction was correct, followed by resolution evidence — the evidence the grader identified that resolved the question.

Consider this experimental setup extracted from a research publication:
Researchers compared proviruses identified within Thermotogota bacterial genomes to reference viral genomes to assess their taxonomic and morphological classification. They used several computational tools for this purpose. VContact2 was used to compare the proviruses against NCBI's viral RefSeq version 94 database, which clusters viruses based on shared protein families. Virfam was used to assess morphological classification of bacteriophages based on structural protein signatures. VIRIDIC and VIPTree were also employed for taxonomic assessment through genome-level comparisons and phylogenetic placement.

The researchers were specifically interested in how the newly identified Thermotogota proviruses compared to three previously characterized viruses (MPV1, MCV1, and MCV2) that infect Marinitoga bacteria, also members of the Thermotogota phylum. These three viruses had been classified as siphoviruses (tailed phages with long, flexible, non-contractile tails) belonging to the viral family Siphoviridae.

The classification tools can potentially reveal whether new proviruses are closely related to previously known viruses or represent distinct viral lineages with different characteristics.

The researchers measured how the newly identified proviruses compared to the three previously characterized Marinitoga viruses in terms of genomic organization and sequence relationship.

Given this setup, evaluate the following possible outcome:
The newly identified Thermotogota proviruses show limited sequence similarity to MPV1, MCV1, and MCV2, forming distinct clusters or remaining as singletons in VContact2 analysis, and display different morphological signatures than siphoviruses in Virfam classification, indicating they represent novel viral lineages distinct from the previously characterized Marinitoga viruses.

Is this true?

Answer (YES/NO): NO